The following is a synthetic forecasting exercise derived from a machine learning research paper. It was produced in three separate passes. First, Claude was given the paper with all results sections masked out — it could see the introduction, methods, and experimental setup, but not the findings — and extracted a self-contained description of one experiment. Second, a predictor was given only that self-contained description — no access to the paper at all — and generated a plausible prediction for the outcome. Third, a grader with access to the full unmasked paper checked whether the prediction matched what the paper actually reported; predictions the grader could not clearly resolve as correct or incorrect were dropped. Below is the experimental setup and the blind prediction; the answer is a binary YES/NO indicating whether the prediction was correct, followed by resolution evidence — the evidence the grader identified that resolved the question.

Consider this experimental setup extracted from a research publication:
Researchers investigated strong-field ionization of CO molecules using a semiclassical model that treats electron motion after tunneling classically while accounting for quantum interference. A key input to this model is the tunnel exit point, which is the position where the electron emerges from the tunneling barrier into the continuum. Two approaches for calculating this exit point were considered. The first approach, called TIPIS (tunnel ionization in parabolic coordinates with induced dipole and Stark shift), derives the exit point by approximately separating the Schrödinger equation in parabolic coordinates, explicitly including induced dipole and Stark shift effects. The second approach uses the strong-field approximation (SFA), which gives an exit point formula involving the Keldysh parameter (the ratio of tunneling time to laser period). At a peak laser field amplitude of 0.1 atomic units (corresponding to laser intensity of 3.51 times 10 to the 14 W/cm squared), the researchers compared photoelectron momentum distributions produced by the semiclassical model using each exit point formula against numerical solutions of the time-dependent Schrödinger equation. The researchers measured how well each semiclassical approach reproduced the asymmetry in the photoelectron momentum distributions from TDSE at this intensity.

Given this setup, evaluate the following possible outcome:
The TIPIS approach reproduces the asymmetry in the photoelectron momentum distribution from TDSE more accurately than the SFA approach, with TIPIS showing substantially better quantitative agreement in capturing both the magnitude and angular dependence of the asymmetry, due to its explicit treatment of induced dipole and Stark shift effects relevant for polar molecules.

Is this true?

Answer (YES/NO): NO